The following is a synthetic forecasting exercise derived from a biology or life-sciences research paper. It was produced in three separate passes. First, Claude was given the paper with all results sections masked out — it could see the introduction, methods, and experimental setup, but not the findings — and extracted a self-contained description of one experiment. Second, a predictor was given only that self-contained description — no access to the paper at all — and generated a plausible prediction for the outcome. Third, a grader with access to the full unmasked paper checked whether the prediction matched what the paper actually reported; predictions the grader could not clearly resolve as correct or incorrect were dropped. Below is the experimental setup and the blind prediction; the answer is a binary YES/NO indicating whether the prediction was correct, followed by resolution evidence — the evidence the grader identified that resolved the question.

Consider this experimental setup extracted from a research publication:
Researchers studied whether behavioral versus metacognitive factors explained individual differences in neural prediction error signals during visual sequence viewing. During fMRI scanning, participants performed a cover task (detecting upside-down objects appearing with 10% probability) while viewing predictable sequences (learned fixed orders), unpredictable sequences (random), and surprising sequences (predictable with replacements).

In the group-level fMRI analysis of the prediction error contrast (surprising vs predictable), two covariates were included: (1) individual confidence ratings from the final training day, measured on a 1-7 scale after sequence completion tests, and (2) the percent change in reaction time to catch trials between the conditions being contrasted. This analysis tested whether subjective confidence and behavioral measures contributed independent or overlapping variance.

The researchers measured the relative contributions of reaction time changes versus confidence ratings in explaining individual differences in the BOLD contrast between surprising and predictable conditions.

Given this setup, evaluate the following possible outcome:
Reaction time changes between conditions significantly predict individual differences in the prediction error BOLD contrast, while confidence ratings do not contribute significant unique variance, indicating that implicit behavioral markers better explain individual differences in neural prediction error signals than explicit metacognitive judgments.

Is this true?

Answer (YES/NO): NO